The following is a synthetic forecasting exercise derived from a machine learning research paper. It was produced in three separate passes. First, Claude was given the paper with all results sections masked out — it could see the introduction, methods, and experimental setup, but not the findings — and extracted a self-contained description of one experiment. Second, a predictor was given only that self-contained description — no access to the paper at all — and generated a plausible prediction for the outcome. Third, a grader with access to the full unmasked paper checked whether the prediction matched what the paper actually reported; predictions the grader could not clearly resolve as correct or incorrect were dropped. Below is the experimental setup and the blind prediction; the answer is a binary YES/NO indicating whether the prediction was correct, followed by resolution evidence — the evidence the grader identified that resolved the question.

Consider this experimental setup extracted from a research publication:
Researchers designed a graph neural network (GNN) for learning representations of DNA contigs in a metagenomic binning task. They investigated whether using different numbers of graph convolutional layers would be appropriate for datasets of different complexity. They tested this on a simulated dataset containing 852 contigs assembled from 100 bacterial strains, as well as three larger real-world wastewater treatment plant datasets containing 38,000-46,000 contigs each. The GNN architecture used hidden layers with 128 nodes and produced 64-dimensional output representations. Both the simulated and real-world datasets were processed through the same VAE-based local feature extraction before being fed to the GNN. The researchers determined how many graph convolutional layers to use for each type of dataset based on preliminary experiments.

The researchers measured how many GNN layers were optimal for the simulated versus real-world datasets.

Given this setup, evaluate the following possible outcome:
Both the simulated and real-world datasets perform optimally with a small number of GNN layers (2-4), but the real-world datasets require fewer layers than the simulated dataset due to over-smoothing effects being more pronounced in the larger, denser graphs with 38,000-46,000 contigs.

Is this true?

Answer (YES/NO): NO